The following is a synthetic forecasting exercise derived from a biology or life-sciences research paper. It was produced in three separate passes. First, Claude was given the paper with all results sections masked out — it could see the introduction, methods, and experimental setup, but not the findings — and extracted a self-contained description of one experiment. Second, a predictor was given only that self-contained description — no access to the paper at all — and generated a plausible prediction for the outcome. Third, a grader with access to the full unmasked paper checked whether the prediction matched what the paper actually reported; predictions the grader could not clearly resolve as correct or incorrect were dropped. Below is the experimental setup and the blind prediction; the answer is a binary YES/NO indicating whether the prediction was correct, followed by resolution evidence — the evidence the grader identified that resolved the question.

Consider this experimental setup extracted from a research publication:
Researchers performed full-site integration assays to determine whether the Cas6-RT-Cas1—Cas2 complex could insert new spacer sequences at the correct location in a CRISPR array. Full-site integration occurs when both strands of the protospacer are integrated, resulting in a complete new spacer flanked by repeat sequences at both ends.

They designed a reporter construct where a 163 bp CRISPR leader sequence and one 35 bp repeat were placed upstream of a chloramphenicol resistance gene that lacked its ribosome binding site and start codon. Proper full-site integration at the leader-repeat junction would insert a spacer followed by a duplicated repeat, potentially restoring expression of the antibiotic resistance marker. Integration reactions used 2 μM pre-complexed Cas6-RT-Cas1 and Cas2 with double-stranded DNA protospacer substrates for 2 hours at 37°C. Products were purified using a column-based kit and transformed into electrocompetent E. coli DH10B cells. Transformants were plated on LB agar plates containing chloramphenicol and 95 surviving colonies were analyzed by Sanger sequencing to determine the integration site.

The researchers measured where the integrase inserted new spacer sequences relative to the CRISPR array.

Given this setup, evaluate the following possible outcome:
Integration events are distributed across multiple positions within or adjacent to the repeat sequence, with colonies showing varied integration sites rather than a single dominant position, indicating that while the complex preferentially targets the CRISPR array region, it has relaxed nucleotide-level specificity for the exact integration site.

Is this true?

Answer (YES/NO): NO